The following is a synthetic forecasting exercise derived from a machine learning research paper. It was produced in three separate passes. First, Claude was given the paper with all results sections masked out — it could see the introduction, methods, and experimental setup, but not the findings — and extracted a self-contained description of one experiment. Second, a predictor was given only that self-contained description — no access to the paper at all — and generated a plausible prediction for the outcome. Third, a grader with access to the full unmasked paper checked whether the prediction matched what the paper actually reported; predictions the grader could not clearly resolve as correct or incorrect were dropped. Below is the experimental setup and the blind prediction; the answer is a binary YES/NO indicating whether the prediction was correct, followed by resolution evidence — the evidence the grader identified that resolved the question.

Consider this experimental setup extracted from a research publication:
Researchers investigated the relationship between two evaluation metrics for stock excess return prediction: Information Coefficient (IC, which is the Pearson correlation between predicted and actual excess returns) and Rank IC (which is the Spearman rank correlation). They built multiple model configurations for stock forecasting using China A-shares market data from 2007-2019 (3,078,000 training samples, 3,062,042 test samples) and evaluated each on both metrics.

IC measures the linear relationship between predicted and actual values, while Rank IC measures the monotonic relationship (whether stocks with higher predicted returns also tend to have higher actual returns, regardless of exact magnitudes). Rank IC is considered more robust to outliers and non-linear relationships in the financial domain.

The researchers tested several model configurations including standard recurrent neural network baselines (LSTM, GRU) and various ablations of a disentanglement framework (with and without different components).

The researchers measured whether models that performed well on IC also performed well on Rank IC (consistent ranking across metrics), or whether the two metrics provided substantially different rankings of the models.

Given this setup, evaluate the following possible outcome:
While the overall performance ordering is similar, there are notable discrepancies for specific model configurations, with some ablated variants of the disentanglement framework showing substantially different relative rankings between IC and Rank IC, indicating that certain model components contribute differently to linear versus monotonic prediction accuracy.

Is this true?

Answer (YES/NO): NO